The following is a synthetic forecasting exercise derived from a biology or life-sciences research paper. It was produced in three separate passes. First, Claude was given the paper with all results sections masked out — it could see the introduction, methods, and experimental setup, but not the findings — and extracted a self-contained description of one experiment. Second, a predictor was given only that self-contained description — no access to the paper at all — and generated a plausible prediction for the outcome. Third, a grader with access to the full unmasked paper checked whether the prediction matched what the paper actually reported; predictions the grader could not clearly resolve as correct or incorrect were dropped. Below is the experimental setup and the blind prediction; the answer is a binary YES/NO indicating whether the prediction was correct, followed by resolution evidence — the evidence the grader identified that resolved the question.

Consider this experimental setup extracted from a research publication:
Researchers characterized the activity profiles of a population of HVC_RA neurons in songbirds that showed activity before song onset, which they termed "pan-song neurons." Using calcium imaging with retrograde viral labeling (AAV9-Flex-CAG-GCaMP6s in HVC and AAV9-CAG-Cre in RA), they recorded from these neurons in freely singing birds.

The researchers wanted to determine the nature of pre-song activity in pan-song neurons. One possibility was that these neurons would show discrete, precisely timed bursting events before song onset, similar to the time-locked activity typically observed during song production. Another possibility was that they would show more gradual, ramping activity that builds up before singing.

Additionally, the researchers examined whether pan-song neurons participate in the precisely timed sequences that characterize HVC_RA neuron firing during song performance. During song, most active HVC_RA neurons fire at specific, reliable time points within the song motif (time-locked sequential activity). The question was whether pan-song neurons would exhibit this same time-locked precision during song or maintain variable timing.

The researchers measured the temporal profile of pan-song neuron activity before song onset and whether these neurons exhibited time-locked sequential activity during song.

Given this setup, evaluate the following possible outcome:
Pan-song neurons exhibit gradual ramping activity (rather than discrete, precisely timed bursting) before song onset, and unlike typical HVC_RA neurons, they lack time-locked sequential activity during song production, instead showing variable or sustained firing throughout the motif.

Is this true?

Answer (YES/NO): NO